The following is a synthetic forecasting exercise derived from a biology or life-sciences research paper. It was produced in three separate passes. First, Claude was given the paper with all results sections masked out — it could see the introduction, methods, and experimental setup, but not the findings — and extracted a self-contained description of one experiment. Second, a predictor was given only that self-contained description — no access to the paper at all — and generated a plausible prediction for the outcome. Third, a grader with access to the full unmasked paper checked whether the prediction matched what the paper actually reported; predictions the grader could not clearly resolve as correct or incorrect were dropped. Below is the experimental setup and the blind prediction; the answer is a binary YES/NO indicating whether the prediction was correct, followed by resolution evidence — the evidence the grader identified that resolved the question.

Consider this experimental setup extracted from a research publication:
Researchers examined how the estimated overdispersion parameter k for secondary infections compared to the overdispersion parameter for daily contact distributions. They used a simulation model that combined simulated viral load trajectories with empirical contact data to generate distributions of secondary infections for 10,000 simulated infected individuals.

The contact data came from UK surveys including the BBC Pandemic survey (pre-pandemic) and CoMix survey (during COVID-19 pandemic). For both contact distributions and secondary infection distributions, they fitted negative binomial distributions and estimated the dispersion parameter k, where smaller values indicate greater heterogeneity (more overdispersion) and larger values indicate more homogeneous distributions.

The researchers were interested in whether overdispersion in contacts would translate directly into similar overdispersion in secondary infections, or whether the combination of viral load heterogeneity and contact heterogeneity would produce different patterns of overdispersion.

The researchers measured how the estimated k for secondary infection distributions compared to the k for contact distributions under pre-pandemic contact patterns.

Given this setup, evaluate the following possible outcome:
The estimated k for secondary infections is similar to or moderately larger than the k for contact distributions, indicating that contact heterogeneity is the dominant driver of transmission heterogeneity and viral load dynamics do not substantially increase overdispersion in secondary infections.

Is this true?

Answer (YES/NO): NO